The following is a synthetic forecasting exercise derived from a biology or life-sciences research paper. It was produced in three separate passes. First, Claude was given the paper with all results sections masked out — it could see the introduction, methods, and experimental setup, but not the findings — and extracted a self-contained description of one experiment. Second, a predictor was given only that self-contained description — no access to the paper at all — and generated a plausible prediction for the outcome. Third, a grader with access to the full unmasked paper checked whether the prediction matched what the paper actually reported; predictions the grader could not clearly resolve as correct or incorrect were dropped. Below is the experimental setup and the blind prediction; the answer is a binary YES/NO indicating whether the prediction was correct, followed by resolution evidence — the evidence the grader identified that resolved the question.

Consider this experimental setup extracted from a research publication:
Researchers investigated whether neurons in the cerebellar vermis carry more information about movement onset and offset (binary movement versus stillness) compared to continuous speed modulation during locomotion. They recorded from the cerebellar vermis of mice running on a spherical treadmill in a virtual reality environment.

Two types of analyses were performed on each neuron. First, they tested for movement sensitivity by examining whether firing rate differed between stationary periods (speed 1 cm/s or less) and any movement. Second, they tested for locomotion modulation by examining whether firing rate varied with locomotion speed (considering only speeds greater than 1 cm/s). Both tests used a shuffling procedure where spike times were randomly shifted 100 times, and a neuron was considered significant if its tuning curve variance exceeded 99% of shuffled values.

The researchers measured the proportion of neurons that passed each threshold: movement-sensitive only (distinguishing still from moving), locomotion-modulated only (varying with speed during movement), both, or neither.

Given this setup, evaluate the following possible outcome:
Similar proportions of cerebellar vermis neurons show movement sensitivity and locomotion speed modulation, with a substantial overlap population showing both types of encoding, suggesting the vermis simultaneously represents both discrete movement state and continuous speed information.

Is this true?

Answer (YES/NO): NO